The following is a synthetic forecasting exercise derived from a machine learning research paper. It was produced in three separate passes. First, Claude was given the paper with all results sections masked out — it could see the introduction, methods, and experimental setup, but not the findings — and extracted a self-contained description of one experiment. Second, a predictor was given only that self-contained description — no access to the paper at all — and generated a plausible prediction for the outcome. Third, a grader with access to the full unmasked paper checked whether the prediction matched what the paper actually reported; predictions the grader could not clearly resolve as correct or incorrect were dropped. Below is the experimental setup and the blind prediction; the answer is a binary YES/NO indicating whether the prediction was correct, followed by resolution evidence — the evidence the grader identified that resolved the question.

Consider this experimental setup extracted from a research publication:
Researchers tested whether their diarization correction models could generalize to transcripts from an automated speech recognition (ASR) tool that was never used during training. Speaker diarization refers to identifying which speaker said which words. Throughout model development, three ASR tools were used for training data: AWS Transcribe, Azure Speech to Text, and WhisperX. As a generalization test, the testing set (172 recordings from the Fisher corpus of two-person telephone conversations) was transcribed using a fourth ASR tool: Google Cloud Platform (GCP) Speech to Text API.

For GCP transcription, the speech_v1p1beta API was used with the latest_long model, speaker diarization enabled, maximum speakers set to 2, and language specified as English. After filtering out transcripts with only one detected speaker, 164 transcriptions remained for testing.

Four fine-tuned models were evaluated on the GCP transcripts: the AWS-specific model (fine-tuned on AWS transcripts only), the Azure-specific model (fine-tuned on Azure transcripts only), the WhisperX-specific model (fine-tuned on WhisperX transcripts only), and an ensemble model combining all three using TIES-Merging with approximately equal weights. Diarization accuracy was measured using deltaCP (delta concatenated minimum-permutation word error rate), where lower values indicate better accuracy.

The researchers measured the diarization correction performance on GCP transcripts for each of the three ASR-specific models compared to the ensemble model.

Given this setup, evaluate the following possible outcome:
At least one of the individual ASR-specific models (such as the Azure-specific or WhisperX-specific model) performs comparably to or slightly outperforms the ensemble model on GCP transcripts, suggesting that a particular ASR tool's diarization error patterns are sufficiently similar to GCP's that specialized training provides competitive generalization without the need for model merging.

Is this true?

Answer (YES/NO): NO